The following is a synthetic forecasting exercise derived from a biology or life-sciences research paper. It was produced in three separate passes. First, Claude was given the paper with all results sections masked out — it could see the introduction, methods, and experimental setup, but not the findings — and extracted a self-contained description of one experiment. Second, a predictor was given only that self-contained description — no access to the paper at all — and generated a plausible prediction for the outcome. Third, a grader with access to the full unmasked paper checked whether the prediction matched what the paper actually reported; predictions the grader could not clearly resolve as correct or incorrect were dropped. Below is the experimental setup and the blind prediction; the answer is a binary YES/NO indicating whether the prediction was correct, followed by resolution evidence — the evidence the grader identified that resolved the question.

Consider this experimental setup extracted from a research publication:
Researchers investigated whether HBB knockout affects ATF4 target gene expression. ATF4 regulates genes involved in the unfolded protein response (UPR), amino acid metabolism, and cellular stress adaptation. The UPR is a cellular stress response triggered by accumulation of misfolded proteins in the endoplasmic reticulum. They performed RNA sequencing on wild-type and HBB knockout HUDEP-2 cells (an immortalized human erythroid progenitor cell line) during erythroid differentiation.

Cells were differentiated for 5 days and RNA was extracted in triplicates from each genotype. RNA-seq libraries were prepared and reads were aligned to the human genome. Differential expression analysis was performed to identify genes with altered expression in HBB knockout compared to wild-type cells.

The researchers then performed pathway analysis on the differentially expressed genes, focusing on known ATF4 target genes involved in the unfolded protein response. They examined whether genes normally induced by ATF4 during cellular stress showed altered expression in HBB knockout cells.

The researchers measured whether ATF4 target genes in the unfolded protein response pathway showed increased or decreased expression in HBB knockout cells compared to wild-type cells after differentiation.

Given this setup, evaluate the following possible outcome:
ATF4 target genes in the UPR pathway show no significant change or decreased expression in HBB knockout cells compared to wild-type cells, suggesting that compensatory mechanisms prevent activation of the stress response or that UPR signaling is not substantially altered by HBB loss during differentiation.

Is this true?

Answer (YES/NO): YES